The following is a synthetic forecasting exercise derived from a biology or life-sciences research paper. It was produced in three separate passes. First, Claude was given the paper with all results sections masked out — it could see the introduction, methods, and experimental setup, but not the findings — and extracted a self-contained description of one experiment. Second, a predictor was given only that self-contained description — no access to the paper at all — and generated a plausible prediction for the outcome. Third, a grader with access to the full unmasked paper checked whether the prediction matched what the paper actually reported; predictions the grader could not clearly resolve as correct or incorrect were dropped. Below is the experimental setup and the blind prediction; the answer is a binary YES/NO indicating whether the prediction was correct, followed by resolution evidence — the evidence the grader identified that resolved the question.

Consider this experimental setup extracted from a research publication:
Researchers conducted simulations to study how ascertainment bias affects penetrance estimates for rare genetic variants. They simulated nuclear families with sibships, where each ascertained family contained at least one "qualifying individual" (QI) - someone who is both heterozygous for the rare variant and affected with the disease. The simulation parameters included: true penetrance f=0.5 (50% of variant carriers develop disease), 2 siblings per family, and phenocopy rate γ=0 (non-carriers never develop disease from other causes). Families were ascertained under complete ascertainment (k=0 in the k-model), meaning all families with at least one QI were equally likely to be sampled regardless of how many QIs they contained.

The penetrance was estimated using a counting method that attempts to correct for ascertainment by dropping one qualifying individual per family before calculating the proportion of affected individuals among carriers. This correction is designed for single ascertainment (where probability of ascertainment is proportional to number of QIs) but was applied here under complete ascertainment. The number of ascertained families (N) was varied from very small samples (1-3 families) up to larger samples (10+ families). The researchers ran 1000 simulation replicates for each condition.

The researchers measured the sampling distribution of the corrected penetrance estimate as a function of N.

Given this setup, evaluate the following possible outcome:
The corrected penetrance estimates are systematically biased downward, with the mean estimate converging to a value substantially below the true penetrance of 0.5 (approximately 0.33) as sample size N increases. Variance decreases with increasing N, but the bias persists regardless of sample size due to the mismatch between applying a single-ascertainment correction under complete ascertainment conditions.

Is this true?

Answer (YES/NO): NO